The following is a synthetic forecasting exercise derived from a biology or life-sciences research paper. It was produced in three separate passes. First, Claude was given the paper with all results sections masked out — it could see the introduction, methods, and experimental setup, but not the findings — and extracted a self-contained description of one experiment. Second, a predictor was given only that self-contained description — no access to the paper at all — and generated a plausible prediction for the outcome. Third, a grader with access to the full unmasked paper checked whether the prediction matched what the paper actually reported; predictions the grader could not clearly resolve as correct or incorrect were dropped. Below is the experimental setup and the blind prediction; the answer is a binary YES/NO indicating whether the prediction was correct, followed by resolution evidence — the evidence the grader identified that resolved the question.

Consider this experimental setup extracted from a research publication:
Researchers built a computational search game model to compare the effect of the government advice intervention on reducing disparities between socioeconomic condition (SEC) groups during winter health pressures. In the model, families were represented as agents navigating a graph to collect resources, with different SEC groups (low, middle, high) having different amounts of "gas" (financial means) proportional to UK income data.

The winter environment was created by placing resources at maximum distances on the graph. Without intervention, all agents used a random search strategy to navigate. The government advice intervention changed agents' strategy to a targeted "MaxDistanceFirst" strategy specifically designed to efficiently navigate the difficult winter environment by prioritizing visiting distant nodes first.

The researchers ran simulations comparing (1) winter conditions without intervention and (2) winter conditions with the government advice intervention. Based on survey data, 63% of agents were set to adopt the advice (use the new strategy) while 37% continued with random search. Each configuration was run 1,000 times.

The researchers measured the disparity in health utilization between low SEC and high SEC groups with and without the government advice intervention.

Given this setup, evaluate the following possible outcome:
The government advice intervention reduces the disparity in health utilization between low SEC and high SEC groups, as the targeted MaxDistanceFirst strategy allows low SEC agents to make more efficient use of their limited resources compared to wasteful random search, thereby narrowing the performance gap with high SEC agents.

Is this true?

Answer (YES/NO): YES